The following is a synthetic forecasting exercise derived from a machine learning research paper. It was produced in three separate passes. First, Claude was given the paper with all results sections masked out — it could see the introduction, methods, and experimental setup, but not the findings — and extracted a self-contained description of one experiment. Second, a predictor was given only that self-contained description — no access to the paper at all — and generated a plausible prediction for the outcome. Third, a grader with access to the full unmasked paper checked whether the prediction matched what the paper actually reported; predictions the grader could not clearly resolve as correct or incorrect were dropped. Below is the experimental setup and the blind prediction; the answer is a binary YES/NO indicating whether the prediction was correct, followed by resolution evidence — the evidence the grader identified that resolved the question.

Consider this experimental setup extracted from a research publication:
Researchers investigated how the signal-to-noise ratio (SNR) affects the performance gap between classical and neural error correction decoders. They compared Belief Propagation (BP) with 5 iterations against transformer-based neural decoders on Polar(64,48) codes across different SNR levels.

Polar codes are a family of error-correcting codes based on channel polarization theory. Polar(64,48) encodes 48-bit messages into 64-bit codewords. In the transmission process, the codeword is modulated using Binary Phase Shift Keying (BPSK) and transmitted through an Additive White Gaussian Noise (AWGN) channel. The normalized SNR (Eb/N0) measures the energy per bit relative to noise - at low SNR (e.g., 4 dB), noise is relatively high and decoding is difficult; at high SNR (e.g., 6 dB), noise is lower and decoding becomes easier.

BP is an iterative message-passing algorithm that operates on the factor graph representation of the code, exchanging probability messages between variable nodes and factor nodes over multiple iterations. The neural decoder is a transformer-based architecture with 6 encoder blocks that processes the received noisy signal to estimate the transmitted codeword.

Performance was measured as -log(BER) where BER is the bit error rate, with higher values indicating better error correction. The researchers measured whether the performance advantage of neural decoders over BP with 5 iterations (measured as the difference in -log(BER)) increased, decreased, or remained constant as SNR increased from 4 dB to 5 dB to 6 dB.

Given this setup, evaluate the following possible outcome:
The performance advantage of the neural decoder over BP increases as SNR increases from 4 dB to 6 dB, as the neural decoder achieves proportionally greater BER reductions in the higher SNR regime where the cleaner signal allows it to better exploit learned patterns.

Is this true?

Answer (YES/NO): YES